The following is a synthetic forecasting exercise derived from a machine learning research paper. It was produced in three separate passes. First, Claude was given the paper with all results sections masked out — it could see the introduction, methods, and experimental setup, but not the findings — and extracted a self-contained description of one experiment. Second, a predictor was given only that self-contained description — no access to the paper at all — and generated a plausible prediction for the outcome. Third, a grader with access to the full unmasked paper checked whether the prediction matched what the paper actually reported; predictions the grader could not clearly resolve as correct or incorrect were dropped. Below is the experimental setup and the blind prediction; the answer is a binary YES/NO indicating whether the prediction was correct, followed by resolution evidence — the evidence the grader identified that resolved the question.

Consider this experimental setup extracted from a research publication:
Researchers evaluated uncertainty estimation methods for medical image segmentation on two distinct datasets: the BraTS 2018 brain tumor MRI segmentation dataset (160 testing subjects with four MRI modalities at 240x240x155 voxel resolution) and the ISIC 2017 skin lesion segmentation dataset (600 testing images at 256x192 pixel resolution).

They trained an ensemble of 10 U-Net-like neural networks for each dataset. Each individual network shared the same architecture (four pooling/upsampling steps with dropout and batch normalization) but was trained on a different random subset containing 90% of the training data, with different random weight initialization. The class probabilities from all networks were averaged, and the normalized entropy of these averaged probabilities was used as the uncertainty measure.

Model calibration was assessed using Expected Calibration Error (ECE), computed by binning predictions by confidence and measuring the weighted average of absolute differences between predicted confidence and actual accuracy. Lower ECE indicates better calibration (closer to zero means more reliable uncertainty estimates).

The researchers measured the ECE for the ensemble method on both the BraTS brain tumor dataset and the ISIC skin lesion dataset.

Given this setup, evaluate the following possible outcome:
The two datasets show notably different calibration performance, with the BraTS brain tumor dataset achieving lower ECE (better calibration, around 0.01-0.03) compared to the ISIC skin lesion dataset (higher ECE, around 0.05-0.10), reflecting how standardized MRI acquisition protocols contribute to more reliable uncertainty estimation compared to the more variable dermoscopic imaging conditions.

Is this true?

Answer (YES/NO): NO